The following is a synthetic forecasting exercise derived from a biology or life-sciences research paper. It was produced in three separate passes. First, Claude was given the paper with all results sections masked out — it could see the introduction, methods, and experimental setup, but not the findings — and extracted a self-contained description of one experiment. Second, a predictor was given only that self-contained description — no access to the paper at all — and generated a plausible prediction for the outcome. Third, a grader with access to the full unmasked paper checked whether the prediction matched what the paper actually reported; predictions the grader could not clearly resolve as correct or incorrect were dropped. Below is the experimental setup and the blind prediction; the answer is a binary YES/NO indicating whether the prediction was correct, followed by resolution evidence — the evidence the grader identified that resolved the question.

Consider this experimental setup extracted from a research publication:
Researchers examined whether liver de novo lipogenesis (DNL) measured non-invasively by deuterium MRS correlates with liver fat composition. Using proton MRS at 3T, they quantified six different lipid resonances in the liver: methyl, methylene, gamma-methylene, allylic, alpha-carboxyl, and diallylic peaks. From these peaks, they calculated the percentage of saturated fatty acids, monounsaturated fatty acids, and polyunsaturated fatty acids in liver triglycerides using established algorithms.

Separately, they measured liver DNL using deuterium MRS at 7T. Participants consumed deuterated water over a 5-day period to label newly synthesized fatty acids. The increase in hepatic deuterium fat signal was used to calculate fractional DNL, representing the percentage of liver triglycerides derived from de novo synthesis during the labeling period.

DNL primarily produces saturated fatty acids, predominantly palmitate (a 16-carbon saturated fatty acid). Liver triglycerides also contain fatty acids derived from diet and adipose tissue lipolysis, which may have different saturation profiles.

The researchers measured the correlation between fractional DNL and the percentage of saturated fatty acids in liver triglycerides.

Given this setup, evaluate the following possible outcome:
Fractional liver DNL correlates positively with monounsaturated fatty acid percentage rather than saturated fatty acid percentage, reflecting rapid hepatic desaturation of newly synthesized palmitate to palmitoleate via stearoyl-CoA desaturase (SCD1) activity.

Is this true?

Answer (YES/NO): NO